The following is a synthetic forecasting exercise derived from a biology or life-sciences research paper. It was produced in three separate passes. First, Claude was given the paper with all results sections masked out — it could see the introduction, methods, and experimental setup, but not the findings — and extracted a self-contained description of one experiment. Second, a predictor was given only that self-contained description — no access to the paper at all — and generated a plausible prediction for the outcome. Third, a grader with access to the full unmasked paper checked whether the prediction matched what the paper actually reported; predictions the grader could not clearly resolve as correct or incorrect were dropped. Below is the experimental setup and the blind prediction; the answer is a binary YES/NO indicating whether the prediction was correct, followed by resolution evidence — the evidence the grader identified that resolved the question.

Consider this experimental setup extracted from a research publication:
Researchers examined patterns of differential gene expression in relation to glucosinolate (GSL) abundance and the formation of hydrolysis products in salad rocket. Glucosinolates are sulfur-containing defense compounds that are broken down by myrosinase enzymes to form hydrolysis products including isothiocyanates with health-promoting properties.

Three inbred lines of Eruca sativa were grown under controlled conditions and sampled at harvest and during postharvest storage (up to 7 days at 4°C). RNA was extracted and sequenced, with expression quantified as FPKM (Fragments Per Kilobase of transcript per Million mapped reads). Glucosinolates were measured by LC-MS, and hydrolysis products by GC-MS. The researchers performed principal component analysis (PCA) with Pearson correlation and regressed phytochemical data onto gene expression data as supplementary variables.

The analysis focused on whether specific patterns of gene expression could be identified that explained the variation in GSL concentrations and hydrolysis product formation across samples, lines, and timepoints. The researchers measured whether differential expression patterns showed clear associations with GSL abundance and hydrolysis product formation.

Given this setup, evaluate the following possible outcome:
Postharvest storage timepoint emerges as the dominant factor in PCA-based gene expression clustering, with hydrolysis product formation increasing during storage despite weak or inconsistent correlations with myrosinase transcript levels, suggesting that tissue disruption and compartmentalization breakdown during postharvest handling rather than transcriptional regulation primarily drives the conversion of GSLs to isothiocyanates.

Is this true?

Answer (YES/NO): NO